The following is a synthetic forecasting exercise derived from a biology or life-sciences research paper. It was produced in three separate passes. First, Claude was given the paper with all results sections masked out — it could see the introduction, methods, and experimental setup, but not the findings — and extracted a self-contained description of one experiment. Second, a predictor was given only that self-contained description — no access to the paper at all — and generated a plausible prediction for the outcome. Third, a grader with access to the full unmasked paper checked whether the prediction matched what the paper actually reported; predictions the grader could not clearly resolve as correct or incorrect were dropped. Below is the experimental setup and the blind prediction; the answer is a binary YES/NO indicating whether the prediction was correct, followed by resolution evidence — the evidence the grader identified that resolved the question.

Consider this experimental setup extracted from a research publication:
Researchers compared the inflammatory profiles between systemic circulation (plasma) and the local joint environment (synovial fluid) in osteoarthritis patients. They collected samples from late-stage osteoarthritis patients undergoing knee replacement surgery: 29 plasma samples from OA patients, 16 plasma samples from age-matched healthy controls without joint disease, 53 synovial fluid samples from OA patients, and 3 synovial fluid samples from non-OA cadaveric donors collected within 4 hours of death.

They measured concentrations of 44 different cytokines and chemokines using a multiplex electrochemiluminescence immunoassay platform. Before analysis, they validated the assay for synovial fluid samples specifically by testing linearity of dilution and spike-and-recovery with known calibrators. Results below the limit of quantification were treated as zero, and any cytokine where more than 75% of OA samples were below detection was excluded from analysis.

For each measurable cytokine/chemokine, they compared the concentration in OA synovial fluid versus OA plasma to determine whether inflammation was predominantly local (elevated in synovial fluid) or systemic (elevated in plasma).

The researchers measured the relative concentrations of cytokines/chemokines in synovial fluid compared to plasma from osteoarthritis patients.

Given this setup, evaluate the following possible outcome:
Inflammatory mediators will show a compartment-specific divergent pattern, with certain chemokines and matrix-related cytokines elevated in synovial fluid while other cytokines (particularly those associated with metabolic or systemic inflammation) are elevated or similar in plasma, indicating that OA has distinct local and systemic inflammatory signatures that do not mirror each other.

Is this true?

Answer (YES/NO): YES